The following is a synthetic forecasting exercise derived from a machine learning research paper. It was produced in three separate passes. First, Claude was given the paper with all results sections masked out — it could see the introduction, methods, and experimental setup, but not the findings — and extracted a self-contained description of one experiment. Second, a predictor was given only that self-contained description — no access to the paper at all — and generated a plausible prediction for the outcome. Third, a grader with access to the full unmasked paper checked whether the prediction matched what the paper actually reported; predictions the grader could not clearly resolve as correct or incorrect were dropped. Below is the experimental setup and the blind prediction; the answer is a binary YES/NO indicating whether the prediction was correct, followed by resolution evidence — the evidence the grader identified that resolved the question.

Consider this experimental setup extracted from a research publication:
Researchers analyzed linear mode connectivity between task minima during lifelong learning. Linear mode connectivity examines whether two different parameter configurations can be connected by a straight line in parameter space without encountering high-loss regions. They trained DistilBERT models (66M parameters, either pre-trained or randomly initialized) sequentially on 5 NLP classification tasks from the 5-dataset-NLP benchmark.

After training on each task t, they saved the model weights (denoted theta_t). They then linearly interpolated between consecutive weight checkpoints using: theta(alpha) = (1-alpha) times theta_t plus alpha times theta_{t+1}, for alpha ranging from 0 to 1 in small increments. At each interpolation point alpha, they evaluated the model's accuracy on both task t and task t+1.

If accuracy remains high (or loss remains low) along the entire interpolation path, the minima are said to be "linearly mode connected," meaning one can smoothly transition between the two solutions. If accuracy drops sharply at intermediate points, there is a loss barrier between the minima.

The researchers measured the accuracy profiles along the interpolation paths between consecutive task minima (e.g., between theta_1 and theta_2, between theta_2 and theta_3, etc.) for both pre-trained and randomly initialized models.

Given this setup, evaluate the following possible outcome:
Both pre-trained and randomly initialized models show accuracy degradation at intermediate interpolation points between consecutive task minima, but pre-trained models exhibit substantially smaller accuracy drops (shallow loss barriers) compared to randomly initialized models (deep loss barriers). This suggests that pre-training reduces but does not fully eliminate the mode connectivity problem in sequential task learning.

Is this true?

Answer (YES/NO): YES